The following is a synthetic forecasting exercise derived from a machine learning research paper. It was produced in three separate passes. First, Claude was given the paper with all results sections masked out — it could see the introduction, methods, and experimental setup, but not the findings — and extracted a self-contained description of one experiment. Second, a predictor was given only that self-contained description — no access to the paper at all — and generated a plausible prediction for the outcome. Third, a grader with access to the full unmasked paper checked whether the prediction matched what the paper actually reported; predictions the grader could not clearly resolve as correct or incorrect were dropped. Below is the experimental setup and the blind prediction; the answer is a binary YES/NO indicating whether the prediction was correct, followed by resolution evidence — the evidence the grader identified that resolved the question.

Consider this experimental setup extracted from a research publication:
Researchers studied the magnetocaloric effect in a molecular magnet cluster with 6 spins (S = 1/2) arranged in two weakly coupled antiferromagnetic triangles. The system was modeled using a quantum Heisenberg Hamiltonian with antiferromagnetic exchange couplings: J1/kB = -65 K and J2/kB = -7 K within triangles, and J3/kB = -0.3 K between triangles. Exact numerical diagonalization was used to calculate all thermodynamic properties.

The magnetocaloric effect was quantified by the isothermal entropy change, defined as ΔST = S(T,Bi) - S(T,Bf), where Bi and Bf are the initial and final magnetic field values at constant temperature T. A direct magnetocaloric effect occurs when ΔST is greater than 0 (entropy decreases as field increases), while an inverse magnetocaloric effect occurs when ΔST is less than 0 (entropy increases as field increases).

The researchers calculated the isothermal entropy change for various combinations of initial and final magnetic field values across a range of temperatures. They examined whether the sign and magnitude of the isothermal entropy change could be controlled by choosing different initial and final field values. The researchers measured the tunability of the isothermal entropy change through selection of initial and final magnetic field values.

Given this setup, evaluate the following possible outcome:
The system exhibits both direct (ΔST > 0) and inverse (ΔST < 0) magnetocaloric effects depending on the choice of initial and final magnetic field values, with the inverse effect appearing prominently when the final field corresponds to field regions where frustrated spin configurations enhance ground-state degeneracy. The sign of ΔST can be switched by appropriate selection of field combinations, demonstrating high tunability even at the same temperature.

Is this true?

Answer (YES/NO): NO